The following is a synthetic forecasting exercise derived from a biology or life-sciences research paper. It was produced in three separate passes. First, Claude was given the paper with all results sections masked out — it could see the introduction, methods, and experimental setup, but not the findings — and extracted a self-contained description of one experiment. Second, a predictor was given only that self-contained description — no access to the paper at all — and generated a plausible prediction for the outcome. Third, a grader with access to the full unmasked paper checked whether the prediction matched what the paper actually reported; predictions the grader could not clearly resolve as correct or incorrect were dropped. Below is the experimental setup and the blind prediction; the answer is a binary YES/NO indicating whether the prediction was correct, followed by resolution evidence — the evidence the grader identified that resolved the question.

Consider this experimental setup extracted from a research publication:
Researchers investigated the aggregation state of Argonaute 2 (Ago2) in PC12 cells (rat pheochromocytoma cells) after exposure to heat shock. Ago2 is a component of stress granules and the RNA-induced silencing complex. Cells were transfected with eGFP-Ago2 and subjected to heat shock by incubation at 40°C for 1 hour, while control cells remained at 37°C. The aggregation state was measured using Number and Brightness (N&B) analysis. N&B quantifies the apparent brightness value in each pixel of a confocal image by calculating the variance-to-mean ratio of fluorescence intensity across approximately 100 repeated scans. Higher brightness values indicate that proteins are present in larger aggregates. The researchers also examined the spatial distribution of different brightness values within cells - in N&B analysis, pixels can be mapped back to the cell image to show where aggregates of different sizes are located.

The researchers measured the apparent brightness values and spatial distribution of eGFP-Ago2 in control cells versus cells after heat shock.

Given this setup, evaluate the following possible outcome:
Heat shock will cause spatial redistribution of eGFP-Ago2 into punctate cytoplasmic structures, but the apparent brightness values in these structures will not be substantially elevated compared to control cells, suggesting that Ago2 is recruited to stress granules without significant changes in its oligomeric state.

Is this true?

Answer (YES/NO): NO